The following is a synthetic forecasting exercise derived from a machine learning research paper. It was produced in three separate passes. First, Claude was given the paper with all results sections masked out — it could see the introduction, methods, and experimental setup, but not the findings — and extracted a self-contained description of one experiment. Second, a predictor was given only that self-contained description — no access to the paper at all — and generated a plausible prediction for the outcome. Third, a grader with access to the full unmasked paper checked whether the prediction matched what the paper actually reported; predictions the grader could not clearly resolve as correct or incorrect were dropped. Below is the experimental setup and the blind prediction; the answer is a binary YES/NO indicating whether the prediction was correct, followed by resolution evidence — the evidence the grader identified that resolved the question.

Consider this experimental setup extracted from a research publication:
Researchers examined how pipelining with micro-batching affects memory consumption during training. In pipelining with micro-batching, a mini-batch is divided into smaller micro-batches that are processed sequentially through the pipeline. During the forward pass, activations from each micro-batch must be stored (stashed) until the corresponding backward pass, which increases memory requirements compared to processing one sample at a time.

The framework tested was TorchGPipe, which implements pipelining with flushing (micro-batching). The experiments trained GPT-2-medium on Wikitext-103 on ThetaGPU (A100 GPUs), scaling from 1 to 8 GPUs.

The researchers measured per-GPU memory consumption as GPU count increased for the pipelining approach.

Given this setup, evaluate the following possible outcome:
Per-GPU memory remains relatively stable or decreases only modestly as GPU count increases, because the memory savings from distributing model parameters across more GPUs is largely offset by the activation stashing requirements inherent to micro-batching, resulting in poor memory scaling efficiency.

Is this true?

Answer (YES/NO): NO